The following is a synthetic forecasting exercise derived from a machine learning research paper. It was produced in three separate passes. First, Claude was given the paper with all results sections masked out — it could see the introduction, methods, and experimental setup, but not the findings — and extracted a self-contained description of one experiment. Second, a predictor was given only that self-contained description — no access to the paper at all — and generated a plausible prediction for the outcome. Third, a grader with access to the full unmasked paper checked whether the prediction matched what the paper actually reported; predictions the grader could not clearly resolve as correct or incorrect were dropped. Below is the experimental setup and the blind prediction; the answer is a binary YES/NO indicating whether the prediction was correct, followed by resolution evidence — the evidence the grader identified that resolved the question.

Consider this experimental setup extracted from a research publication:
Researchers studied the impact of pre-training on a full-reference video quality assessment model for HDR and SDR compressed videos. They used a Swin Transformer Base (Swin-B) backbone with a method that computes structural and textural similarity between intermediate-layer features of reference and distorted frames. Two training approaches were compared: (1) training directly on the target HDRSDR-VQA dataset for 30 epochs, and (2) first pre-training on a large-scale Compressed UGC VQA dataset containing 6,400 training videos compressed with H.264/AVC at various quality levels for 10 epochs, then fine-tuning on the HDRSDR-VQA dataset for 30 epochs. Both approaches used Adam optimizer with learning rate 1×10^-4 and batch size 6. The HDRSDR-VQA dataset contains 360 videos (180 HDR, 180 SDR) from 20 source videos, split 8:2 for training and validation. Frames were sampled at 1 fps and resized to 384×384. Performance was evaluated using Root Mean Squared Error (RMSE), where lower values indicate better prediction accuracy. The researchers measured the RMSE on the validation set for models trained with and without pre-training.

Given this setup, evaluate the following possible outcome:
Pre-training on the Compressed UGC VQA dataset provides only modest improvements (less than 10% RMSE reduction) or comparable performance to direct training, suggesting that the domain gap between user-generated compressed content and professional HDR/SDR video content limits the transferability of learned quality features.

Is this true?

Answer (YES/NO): NO